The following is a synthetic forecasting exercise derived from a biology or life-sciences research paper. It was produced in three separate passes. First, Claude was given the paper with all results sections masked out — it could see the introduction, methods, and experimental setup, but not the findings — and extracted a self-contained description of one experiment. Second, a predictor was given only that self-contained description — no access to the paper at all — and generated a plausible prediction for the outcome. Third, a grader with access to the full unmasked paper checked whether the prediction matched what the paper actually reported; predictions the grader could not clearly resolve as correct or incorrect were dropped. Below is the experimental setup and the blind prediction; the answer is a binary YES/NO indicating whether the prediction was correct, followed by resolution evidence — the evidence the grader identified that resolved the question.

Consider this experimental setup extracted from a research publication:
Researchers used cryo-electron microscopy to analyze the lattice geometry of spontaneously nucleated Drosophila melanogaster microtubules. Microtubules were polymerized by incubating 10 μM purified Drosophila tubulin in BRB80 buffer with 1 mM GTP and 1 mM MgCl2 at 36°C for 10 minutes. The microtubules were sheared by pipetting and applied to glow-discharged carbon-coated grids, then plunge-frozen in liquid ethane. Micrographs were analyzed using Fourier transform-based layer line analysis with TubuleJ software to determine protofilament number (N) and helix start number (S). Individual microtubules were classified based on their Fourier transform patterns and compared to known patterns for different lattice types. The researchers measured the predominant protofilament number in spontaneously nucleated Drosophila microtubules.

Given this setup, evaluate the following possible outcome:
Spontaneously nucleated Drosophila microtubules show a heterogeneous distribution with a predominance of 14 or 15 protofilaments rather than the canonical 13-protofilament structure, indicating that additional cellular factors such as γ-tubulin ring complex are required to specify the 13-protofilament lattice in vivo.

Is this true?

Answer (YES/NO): YES